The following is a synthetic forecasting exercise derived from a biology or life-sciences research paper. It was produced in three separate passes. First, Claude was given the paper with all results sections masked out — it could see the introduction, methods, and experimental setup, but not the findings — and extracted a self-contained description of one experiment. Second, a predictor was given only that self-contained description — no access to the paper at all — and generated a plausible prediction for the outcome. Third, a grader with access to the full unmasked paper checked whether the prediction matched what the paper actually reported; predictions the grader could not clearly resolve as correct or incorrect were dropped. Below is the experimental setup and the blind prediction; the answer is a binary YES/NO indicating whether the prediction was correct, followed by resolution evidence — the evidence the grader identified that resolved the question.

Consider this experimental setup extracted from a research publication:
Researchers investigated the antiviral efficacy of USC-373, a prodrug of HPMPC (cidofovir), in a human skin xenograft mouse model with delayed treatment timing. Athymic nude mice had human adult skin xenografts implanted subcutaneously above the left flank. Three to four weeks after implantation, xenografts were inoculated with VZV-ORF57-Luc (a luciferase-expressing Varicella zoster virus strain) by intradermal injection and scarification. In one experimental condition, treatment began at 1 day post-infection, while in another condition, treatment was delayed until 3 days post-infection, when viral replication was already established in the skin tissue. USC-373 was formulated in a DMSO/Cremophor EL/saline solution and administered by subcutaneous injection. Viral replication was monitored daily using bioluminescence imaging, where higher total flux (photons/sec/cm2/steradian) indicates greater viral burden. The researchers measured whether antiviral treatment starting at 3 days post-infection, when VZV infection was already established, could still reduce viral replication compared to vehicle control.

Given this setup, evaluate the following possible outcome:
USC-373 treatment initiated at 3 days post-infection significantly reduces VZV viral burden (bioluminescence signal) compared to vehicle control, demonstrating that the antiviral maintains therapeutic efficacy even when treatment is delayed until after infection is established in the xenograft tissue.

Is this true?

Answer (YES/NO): YES